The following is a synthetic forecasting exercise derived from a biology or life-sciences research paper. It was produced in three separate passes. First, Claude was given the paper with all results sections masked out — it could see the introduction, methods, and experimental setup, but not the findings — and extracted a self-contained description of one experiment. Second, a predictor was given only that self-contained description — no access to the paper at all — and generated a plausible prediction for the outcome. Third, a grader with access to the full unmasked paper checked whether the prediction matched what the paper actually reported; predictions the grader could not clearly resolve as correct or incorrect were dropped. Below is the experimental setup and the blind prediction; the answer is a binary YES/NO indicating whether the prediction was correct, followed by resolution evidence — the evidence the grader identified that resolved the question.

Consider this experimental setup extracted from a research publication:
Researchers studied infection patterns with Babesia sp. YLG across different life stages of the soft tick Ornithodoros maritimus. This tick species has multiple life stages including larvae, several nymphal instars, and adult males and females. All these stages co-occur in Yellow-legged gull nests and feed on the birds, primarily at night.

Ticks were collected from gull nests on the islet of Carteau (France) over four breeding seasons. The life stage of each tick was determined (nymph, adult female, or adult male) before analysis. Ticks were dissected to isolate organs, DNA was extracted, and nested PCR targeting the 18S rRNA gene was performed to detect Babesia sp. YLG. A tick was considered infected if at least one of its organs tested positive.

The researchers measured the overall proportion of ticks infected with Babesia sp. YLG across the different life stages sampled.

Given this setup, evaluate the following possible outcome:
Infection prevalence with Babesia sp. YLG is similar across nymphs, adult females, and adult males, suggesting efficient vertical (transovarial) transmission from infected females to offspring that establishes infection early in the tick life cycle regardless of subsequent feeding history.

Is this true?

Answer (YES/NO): NO